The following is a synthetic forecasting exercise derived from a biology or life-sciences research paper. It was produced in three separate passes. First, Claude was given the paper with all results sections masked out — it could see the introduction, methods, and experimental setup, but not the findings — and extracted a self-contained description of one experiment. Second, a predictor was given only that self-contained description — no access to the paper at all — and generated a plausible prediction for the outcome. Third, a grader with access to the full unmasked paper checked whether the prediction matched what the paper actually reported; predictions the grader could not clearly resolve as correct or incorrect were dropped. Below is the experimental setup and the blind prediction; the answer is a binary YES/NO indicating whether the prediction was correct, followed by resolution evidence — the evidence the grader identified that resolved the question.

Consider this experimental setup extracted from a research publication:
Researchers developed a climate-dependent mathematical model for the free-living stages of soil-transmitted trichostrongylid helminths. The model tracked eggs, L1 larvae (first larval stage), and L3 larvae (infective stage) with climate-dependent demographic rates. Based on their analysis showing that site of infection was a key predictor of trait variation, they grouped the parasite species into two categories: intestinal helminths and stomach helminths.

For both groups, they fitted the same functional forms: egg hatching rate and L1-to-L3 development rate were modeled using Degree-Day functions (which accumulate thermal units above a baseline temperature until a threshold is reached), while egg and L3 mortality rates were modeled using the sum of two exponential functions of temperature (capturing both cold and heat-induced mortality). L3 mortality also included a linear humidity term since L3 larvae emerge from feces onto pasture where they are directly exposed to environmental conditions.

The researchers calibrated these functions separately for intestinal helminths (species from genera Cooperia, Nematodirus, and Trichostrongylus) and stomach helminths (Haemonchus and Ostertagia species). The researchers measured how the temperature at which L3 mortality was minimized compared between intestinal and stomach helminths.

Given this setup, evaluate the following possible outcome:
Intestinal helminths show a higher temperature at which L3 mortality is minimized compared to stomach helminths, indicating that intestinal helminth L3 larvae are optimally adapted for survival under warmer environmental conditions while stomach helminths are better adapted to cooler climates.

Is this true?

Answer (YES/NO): NO